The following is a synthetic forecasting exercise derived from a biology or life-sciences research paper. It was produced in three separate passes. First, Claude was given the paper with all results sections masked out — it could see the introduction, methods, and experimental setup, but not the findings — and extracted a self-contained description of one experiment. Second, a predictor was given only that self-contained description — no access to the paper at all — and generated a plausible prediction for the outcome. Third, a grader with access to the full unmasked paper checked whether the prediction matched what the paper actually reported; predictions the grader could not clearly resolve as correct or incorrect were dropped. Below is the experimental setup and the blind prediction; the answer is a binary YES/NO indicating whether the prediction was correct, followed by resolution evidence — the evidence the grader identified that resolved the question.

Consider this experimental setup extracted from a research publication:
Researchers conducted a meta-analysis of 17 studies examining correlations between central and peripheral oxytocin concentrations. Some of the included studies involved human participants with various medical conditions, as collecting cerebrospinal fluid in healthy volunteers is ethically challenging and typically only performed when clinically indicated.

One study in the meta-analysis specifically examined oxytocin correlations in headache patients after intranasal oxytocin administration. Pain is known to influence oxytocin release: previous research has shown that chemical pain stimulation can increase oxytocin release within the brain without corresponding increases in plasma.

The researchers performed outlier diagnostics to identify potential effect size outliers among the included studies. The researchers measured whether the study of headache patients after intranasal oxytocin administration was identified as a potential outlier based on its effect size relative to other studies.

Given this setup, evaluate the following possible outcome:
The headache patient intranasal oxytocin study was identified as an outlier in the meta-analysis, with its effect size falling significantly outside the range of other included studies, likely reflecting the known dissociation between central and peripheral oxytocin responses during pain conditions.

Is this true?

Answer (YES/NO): NO